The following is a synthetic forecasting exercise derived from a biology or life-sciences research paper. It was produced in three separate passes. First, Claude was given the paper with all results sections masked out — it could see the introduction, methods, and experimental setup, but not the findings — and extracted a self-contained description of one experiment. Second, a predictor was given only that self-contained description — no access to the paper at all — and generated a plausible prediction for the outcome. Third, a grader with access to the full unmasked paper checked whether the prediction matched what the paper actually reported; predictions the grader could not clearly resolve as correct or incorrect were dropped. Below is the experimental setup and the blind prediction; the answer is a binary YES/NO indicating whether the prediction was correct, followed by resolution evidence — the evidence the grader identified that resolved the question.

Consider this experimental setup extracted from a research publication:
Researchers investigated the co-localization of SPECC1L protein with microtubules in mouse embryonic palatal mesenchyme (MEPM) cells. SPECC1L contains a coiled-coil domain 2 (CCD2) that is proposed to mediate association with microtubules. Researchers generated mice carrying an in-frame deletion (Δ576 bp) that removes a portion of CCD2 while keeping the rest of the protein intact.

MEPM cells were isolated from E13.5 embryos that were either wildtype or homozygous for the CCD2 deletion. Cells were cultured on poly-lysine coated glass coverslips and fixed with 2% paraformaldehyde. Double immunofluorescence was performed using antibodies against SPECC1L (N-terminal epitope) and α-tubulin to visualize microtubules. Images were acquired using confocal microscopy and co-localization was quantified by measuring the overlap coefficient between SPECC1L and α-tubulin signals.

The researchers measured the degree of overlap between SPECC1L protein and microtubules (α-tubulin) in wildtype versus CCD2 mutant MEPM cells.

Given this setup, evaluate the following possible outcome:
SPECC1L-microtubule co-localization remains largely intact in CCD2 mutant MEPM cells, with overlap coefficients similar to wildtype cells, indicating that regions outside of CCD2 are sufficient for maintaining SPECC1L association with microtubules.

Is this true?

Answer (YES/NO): NO